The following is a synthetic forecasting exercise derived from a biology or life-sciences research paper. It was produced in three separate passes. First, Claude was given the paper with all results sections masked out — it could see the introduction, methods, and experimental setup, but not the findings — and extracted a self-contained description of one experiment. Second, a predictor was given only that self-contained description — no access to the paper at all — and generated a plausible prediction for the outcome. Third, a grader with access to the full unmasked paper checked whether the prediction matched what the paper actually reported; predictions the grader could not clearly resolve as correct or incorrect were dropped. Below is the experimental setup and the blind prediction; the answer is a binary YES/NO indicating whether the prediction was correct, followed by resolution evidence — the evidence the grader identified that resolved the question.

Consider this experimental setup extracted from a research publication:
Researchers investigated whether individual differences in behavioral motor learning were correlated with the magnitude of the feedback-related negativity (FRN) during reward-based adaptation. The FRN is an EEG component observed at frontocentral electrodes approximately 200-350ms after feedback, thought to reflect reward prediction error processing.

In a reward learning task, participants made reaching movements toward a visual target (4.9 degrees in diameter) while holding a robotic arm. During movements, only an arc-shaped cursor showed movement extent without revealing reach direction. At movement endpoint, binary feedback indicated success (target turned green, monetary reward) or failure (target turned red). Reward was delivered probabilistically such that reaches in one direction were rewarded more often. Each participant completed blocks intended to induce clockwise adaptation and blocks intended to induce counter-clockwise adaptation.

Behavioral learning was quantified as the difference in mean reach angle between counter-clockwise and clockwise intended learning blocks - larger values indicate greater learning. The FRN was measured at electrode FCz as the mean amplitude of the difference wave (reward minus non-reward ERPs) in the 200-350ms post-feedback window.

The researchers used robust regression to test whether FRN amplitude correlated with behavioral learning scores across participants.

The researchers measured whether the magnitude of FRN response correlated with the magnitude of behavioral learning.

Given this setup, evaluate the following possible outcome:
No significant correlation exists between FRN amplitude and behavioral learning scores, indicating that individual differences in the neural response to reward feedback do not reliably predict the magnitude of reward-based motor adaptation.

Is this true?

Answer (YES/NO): NO